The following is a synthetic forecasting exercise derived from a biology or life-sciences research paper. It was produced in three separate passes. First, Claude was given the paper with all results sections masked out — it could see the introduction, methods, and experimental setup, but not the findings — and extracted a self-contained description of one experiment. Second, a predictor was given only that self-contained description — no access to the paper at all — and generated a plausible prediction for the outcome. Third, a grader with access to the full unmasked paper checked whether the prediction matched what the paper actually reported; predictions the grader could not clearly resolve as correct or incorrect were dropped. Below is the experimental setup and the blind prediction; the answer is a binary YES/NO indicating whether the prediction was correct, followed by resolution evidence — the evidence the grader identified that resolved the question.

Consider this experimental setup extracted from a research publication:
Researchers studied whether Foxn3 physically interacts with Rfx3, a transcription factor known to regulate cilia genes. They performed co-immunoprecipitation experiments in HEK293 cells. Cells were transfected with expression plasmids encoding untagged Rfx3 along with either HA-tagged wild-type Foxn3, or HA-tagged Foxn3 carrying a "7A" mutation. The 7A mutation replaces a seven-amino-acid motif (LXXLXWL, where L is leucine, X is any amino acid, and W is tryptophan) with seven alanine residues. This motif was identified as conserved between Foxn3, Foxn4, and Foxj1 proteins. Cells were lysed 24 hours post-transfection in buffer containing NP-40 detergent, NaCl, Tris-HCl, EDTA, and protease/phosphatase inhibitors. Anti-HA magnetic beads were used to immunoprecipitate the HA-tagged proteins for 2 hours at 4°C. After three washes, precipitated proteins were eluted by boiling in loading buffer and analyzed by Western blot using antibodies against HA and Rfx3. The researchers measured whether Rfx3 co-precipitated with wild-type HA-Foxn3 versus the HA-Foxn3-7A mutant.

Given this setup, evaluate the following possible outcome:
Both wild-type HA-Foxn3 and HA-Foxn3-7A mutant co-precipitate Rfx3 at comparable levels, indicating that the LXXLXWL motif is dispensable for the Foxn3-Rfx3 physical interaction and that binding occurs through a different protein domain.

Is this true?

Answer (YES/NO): NO